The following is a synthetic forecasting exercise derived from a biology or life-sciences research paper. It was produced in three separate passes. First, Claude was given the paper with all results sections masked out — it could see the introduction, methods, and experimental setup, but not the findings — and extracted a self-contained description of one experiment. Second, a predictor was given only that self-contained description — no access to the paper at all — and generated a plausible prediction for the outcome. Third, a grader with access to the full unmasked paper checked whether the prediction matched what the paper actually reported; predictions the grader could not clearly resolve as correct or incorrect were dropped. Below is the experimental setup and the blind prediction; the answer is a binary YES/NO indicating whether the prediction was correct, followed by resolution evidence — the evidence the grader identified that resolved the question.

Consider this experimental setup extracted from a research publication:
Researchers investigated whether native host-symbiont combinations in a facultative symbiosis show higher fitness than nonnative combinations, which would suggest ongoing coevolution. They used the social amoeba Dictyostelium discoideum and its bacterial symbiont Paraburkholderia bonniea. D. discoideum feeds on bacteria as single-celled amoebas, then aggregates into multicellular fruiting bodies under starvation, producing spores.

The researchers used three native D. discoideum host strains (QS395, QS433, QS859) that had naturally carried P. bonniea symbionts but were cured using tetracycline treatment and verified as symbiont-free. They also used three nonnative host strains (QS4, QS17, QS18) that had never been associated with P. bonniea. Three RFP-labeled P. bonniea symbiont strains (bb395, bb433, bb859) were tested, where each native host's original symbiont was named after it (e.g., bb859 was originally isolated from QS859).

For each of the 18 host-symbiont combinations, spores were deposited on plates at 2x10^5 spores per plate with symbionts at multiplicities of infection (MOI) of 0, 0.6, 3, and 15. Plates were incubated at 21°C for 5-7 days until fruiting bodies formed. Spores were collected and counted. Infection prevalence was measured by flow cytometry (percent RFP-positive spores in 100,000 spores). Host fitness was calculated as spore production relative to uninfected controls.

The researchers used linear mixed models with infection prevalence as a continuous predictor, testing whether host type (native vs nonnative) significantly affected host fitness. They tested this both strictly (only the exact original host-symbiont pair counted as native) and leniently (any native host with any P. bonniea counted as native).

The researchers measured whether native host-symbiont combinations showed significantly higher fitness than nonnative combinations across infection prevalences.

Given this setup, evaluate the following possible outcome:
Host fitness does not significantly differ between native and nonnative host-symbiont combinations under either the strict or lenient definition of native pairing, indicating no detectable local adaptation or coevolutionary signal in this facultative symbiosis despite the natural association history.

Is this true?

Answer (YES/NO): YES